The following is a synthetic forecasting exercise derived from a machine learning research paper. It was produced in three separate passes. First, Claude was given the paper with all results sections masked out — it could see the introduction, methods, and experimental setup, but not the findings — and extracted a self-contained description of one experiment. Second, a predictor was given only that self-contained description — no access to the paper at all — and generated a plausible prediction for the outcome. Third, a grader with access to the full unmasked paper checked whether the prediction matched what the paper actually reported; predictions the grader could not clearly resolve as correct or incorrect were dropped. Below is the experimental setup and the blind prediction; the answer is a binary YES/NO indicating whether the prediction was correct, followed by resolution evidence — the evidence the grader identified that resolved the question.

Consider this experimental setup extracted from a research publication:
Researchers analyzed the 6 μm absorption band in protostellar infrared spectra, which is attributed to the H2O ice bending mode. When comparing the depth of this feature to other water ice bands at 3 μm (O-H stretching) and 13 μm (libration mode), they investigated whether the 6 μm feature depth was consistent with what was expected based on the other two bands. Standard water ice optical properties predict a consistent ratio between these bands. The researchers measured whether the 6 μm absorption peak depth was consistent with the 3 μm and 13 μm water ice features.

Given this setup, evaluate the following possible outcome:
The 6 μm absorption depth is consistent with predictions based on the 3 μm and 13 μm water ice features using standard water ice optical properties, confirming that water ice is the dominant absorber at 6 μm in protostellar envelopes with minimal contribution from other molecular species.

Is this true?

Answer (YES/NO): NO